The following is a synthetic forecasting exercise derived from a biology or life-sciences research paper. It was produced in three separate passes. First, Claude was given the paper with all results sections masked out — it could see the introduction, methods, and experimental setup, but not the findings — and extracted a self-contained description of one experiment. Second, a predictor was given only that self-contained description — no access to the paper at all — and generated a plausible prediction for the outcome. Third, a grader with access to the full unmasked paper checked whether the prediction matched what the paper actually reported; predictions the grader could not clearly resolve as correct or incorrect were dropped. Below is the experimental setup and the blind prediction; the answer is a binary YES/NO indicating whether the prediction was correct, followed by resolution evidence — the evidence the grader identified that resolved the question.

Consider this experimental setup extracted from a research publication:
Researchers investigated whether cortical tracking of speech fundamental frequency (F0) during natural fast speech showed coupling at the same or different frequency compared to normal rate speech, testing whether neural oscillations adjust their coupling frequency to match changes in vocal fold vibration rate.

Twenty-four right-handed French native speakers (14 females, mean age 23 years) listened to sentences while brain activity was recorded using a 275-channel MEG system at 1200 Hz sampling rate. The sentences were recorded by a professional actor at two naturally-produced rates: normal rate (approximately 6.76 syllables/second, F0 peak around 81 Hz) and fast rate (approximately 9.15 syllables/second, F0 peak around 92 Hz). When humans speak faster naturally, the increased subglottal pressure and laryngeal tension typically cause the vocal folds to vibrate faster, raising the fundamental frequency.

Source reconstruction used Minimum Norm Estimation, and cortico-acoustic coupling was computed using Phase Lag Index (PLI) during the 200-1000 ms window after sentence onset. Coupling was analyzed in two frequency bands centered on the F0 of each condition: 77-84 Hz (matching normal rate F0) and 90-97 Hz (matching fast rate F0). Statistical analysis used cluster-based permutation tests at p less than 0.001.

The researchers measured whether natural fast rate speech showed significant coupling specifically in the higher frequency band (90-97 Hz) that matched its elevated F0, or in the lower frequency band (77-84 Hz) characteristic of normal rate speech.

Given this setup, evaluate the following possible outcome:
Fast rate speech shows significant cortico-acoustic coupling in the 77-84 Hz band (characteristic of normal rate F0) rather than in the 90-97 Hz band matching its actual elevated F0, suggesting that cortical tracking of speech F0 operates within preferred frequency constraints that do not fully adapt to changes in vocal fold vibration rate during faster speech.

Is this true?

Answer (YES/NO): NO